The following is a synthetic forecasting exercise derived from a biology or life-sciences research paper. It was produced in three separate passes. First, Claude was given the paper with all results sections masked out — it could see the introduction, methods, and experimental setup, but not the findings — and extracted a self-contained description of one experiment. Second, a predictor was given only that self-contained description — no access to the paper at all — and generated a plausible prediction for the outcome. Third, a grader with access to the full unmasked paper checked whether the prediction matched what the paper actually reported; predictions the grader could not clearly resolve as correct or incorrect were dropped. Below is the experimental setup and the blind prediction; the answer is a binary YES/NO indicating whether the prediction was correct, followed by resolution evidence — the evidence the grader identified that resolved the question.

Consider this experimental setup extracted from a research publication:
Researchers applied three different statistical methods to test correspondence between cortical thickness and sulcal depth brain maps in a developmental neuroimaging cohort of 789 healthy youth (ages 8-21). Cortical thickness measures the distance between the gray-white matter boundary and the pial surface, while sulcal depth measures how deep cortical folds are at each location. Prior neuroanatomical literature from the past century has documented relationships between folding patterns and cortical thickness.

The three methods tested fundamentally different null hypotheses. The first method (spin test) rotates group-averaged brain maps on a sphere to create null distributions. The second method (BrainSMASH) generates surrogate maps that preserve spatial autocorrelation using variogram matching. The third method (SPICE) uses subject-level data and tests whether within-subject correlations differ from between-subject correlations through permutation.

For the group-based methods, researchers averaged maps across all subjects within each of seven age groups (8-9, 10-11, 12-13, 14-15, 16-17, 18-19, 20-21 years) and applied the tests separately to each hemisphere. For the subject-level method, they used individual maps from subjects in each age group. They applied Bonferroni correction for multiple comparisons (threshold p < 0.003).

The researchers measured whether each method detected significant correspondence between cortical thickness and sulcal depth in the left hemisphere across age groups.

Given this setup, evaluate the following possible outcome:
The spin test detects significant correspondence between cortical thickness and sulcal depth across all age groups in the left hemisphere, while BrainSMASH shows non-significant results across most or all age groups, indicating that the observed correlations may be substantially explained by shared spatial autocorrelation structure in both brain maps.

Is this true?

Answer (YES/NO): NO